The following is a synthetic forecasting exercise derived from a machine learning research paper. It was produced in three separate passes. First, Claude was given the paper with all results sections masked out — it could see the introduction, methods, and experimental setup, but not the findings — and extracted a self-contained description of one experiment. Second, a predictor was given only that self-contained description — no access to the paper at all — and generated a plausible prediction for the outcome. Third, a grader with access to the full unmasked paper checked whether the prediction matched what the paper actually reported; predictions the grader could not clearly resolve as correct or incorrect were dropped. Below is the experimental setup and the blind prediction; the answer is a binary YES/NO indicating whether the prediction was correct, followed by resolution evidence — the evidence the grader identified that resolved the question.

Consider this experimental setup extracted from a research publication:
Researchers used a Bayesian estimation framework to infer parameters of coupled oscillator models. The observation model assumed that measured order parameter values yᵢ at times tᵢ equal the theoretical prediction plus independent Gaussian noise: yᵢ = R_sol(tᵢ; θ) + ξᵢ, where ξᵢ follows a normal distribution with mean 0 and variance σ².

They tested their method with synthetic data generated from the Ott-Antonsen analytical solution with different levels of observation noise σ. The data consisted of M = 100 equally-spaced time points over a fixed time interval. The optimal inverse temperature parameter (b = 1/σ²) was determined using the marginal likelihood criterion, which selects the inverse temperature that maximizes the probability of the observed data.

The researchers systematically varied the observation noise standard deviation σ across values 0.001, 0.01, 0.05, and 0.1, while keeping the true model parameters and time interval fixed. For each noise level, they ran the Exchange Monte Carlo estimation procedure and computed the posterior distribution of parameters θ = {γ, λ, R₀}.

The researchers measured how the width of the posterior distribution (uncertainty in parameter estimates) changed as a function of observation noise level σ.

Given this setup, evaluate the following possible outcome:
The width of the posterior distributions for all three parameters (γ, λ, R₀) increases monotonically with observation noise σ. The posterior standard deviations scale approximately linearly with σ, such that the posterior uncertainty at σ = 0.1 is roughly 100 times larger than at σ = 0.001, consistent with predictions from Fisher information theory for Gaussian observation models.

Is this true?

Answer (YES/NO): NO